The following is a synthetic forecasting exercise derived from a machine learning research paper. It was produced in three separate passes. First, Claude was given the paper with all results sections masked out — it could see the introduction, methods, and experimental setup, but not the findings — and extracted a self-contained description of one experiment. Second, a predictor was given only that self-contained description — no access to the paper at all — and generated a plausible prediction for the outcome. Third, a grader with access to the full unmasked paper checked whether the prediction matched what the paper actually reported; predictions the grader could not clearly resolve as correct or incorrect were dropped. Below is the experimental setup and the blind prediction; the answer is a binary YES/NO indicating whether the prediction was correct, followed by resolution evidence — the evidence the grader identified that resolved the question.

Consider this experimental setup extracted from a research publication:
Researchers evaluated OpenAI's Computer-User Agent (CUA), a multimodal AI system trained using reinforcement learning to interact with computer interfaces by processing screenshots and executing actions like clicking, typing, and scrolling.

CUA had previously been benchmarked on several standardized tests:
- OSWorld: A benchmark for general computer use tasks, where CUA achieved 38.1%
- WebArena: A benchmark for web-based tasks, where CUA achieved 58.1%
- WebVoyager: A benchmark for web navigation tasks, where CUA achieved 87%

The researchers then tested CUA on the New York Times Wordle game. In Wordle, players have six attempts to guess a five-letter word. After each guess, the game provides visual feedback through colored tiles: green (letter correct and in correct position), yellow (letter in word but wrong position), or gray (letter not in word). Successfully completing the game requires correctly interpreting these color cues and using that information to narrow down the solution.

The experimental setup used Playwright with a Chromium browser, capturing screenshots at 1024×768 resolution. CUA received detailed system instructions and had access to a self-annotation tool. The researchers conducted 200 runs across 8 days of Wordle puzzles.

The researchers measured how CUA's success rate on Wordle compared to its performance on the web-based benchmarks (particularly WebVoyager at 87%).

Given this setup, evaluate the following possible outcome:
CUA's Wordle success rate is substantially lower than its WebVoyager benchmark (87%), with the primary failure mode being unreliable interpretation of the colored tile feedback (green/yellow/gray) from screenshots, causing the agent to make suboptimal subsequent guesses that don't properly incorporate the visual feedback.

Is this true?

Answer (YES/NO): YES